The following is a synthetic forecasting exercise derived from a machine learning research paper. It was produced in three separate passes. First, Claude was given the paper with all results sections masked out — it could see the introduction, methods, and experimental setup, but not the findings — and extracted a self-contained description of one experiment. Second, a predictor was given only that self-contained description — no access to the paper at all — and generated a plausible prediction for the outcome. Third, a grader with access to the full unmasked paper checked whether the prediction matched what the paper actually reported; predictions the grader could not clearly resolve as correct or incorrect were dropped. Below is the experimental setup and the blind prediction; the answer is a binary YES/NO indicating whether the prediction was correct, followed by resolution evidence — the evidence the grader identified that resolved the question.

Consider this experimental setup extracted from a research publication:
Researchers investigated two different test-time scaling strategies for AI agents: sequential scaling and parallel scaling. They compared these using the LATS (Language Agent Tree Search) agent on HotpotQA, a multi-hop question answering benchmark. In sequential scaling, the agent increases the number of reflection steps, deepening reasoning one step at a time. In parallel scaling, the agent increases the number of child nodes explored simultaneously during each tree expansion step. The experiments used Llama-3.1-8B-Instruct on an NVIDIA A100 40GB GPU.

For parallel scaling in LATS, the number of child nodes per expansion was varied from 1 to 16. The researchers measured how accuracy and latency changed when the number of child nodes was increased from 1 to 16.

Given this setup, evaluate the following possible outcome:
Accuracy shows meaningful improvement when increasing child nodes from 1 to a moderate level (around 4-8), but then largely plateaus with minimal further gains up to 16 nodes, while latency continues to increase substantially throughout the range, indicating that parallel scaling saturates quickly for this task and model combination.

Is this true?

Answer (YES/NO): NO